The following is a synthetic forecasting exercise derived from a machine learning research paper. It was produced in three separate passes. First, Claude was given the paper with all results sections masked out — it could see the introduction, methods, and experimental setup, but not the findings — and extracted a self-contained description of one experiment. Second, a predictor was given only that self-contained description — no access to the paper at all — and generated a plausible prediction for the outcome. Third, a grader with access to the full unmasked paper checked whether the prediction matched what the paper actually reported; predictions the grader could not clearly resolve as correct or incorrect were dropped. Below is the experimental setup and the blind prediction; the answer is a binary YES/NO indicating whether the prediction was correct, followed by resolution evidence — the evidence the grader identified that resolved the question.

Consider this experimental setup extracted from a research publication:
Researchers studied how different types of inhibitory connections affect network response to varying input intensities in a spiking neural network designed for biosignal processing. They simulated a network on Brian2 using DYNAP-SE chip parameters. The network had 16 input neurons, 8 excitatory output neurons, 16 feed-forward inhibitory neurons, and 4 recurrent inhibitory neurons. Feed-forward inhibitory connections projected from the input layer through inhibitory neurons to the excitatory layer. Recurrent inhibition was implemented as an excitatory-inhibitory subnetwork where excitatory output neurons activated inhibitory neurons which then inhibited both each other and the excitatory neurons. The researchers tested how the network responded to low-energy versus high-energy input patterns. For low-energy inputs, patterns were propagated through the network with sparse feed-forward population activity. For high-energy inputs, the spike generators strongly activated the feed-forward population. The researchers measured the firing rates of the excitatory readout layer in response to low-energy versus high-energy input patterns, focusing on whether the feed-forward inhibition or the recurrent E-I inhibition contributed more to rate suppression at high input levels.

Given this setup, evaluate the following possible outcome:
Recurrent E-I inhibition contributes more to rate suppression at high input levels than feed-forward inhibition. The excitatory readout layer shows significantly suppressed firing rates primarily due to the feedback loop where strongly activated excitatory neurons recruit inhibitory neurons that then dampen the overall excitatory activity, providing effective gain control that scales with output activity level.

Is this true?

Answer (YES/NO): NO